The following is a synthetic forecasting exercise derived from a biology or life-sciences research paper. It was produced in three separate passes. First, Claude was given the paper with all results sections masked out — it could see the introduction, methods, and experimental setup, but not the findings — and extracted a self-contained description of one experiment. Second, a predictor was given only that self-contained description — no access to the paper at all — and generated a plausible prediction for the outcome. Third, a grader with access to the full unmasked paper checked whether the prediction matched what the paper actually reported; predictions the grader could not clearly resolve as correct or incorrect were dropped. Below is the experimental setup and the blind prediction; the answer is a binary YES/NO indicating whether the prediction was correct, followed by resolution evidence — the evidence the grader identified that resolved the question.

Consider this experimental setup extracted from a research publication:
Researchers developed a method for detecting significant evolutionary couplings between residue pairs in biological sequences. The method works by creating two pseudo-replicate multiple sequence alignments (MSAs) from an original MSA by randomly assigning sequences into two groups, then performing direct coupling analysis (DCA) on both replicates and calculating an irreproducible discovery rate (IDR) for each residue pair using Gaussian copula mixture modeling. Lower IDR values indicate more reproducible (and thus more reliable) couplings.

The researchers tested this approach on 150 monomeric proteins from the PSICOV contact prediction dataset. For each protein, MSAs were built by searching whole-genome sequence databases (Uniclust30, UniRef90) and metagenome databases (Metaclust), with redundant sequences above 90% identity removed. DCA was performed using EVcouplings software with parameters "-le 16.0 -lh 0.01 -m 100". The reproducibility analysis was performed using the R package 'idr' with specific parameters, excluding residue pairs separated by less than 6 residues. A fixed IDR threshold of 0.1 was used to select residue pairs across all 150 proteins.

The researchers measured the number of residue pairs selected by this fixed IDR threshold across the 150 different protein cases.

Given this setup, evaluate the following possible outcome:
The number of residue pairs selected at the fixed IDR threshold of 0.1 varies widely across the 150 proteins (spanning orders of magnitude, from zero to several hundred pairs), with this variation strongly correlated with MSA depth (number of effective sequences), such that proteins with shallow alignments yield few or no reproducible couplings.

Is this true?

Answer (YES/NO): NO